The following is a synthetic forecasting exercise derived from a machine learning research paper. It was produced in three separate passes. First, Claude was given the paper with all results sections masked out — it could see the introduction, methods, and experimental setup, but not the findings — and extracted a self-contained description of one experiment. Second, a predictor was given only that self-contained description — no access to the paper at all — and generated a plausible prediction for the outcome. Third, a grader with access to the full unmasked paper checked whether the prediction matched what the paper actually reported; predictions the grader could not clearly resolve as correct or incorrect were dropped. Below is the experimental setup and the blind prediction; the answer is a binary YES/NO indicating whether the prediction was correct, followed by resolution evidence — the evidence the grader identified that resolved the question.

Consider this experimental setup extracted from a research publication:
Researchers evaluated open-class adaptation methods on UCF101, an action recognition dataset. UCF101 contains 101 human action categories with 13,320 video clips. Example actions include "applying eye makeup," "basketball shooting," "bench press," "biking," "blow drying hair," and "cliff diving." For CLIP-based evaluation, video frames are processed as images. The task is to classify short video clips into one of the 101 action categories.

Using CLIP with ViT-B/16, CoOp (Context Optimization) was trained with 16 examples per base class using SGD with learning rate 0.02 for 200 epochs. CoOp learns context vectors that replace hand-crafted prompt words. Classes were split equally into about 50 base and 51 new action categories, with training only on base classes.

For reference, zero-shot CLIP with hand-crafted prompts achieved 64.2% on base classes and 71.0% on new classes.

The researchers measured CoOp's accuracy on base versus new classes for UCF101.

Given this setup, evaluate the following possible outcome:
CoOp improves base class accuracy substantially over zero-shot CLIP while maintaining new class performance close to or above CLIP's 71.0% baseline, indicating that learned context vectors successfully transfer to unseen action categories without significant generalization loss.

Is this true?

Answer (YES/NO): NO